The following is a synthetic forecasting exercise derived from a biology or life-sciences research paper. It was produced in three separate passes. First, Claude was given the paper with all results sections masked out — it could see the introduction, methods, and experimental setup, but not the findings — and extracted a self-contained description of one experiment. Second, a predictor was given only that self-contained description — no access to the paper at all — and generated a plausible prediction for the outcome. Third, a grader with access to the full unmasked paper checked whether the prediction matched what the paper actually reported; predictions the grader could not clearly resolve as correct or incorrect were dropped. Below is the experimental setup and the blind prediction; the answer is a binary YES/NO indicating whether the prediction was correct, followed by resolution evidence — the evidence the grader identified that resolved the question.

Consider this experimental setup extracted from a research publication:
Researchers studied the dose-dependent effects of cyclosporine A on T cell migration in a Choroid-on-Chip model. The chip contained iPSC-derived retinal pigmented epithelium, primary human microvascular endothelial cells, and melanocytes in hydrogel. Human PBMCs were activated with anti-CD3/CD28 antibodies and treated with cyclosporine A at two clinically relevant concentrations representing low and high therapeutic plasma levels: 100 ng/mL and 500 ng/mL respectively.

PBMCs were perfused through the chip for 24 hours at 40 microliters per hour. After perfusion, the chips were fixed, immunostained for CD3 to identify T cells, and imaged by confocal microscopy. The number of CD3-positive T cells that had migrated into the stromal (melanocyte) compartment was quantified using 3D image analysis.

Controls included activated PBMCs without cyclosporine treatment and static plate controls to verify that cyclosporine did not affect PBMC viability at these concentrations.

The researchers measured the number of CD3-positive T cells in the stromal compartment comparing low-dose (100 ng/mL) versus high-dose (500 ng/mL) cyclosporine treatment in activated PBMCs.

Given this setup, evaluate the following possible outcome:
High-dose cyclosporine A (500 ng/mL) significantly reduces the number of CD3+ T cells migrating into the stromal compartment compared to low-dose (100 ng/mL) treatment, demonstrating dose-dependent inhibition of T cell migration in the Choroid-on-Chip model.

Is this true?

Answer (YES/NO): YES